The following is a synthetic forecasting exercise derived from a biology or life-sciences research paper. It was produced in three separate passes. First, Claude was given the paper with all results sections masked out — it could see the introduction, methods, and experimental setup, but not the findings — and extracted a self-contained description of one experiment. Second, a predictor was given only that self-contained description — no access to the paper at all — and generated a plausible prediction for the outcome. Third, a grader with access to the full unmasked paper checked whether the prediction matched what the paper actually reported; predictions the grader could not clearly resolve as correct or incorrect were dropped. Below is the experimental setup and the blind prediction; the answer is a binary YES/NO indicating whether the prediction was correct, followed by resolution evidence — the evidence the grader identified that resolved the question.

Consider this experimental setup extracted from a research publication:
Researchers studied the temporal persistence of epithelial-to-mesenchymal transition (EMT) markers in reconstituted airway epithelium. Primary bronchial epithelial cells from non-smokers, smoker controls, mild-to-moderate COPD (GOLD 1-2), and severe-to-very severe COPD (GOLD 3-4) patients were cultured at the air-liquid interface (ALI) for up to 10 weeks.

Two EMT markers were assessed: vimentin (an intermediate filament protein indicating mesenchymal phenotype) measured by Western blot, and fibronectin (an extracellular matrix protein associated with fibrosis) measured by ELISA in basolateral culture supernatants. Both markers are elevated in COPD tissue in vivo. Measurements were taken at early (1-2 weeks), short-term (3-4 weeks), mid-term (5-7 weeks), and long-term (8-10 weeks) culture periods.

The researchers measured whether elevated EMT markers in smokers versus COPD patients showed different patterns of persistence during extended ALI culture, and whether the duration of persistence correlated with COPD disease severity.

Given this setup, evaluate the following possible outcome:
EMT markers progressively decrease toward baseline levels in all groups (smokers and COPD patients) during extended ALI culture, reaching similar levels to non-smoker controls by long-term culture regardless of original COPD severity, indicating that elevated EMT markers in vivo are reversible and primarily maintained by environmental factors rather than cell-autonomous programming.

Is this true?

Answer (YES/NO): NO